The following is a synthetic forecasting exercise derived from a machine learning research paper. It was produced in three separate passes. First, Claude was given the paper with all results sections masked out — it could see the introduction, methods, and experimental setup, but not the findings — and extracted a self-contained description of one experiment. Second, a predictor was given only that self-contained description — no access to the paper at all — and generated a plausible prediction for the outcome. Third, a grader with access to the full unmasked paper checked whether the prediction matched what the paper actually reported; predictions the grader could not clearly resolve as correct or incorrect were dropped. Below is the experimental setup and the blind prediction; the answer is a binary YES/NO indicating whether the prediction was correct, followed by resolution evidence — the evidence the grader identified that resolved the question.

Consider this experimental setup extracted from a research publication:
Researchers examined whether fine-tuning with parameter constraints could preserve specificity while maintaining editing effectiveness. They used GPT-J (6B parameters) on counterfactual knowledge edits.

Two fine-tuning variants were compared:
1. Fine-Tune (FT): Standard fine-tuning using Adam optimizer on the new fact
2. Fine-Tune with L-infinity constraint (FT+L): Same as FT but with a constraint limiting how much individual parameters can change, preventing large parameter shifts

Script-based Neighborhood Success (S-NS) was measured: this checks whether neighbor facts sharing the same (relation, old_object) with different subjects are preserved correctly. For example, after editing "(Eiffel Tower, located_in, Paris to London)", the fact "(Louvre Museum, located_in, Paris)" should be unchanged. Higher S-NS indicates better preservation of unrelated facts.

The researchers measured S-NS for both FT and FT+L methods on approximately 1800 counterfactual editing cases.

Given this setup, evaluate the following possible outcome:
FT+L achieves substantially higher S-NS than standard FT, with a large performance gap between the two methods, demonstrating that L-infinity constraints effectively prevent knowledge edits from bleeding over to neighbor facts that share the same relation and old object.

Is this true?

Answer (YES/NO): YES